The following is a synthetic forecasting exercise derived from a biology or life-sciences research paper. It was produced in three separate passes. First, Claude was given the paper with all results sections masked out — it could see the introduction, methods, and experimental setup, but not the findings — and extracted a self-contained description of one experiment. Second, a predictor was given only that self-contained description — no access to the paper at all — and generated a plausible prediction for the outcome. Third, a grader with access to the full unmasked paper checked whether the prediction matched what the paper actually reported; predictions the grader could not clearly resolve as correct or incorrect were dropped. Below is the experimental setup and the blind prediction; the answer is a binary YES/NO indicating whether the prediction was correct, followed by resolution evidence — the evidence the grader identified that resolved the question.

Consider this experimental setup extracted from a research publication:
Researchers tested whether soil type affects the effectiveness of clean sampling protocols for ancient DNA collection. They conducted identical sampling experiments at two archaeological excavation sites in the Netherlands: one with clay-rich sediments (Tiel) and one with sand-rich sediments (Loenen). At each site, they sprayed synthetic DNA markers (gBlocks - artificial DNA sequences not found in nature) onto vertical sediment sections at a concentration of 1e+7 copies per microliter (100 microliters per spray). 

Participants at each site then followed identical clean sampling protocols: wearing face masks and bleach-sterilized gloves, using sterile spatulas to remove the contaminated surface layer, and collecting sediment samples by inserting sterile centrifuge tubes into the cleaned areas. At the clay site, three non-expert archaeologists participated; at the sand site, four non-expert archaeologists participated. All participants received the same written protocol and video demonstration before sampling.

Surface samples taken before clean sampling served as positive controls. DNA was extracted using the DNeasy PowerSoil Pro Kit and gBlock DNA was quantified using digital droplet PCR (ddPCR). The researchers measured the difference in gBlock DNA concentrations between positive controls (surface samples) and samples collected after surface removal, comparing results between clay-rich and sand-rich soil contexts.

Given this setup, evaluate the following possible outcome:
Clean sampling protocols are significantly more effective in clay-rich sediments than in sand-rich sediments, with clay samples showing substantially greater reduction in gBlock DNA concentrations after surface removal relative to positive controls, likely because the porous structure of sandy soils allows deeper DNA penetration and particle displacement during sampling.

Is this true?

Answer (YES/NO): YES